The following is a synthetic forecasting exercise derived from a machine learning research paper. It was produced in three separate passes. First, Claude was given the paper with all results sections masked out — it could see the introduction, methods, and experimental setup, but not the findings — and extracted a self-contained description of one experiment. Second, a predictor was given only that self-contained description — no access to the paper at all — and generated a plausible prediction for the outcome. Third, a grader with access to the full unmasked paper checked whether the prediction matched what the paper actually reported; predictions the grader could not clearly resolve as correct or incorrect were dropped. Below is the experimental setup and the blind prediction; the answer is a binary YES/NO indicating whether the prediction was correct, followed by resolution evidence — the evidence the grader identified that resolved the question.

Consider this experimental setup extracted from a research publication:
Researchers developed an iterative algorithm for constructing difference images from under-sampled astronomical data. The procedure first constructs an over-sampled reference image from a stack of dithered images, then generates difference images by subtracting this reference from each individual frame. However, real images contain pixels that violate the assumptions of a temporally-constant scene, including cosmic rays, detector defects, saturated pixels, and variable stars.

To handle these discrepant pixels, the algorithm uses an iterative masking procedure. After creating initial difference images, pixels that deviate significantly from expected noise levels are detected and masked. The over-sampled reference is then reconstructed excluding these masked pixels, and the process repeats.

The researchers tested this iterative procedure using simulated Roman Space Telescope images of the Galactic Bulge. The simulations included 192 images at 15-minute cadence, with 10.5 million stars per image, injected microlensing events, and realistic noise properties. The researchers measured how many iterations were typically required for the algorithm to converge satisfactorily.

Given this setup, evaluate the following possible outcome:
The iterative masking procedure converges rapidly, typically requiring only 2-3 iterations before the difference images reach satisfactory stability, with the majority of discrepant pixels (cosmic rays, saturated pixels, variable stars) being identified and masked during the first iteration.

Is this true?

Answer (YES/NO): NO